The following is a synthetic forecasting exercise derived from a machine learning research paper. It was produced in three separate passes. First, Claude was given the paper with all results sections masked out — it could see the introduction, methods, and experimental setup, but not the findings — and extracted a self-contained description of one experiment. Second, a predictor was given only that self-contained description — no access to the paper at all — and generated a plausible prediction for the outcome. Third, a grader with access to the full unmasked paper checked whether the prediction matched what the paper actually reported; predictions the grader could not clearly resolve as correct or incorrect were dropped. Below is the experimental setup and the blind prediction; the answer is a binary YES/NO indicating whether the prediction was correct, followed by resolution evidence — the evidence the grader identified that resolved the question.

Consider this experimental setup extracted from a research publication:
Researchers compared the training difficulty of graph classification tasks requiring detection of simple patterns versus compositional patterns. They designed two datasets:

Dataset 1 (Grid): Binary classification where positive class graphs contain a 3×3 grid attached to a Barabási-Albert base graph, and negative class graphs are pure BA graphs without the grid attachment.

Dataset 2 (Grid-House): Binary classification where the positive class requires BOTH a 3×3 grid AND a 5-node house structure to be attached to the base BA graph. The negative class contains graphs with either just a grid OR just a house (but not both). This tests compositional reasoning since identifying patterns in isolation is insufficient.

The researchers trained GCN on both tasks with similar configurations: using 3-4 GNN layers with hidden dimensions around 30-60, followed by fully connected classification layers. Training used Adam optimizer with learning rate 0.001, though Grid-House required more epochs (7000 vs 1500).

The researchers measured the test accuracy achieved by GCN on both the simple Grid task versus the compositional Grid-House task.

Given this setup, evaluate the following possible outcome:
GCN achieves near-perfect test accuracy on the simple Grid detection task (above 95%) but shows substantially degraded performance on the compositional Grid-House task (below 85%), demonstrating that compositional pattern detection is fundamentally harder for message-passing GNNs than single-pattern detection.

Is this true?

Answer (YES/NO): NO